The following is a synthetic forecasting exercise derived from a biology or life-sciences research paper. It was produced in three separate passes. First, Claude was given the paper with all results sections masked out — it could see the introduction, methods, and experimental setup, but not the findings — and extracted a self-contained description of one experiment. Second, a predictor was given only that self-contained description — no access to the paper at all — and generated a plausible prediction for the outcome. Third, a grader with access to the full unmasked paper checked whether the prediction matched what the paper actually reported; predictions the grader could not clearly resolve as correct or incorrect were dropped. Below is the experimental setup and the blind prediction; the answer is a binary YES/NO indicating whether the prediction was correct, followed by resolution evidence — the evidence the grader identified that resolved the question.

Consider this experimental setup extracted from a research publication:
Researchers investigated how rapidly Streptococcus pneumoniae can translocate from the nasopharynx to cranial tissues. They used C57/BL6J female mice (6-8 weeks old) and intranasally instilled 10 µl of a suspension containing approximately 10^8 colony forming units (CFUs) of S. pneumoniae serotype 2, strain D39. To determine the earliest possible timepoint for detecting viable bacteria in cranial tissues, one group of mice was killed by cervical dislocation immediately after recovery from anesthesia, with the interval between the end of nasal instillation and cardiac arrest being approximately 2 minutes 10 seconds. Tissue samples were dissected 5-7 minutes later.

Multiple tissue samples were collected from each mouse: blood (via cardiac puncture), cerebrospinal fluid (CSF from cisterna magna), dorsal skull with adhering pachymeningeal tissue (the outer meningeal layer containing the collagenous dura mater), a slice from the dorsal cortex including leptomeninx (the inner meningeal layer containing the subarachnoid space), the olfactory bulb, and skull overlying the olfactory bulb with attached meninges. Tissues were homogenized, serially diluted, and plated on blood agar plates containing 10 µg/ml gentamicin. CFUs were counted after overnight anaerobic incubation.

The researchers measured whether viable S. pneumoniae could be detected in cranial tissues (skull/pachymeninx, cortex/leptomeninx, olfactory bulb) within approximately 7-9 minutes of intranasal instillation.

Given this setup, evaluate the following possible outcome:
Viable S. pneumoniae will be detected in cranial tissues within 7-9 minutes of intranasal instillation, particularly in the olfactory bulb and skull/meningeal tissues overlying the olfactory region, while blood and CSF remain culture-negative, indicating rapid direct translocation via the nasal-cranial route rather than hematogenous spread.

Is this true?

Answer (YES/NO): YES